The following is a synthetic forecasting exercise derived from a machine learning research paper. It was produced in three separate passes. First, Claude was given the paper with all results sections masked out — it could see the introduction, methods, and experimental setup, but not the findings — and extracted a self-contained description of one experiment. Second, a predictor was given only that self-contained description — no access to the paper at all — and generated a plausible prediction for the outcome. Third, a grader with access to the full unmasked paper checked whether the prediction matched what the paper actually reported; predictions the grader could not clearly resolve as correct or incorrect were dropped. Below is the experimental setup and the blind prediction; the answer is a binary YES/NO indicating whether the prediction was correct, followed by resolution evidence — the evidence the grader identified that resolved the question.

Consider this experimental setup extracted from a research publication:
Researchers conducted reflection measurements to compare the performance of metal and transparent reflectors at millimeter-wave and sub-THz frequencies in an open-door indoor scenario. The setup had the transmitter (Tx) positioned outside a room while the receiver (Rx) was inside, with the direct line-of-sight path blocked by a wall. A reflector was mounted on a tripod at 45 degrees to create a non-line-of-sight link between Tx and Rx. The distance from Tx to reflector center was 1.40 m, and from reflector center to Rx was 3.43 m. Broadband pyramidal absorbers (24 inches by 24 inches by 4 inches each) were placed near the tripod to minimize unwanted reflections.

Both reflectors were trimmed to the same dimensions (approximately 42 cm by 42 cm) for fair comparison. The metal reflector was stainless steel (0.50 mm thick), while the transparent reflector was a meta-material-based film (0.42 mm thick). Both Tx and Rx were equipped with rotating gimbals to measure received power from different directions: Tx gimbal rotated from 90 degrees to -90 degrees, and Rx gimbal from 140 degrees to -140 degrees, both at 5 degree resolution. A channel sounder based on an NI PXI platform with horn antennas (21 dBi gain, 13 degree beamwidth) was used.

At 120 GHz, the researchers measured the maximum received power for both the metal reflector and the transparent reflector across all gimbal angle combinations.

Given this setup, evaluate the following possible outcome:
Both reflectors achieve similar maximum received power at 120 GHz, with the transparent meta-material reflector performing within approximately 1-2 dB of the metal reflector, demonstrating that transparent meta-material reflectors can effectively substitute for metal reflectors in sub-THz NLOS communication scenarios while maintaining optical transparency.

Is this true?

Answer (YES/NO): NO